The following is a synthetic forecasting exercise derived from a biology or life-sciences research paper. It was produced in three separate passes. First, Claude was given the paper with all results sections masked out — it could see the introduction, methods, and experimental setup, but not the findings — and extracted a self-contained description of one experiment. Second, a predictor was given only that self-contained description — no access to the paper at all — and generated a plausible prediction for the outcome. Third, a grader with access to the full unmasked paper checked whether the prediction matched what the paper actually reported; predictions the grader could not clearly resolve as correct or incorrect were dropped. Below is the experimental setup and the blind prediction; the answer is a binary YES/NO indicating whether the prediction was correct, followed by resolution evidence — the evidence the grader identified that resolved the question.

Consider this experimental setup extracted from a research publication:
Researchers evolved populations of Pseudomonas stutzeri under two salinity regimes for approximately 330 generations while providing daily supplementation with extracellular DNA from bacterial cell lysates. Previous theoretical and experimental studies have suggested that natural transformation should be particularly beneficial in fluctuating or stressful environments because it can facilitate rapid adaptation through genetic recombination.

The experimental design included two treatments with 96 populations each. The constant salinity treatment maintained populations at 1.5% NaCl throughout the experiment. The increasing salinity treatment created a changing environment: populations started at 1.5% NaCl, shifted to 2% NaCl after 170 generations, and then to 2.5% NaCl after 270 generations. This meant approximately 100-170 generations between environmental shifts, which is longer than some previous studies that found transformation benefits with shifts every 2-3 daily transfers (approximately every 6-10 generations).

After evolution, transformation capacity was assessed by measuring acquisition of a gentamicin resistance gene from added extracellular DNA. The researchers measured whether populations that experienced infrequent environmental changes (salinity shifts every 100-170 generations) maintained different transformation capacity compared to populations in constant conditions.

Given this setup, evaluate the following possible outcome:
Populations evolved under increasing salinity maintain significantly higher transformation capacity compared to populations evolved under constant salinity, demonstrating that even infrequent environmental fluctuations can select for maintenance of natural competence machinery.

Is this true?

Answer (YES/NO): NO